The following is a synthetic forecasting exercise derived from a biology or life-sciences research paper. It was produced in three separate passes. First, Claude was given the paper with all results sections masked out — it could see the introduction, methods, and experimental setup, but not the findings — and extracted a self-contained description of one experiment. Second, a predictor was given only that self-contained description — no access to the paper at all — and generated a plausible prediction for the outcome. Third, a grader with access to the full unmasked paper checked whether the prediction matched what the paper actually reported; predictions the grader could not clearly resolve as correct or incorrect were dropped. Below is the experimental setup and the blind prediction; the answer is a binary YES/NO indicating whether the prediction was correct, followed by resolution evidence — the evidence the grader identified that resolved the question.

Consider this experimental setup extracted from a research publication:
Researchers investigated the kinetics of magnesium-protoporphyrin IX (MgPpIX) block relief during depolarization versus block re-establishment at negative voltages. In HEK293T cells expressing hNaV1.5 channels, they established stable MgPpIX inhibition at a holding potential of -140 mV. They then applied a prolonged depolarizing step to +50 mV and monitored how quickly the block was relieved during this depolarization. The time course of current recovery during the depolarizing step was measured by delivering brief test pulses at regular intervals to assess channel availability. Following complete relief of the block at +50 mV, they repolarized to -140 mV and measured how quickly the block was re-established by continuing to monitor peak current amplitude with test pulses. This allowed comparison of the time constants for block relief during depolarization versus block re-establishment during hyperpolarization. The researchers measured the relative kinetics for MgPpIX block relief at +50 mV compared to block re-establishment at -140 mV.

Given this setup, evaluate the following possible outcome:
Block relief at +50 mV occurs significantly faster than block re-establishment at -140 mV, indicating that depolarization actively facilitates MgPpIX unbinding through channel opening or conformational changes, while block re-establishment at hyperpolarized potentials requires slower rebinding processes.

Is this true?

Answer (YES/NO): YES